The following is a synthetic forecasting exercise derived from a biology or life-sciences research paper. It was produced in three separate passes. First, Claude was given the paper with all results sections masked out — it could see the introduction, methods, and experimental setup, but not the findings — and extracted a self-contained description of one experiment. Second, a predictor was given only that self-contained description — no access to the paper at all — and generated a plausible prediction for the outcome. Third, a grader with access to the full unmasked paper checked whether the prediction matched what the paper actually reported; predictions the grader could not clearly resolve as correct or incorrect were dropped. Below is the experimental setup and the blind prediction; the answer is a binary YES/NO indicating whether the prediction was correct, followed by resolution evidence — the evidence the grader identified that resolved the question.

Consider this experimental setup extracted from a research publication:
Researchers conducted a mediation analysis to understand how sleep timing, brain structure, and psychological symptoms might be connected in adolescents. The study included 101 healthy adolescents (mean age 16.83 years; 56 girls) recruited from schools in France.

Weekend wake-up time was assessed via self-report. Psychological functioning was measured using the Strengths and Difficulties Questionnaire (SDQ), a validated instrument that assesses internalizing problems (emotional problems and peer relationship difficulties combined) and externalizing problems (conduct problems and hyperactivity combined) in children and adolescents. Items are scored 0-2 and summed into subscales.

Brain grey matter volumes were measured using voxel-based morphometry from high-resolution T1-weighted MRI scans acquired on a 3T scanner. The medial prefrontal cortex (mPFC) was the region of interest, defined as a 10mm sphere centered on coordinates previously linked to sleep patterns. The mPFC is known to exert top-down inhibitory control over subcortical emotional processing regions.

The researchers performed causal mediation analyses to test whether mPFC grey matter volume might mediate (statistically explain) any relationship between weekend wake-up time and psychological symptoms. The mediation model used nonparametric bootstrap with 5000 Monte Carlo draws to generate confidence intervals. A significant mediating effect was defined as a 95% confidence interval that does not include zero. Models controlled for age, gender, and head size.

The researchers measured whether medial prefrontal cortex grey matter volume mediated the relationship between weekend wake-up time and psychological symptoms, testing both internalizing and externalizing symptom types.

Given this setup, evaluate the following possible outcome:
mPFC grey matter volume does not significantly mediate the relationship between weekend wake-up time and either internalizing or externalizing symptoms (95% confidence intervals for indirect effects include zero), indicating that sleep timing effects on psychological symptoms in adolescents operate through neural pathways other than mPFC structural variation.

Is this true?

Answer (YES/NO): NO